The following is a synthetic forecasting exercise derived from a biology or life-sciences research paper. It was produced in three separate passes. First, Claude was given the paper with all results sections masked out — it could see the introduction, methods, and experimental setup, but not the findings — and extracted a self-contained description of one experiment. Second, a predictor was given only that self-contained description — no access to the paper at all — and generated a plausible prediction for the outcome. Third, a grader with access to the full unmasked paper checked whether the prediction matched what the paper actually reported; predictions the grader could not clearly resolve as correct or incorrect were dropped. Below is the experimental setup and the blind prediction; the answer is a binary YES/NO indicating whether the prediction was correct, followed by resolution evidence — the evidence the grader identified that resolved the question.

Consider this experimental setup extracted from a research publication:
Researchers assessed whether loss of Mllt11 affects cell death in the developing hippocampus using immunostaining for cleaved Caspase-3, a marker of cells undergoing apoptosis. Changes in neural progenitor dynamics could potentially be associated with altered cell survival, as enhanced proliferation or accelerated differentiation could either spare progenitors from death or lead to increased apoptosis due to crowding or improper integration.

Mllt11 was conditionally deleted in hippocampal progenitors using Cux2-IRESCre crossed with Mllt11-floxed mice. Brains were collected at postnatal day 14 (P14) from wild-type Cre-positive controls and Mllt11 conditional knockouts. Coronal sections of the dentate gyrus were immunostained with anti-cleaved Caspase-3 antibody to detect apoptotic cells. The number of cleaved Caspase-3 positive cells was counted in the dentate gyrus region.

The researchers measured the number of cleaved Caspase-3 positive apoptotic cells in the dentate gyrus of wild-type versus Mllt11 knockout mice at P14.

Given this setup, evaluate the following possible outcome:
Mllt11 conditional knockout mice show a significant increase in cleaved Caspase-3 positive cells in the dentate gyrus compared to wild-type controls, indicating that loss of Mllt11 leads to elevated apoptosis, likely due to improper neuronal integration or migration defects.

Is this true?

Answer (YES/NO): NO